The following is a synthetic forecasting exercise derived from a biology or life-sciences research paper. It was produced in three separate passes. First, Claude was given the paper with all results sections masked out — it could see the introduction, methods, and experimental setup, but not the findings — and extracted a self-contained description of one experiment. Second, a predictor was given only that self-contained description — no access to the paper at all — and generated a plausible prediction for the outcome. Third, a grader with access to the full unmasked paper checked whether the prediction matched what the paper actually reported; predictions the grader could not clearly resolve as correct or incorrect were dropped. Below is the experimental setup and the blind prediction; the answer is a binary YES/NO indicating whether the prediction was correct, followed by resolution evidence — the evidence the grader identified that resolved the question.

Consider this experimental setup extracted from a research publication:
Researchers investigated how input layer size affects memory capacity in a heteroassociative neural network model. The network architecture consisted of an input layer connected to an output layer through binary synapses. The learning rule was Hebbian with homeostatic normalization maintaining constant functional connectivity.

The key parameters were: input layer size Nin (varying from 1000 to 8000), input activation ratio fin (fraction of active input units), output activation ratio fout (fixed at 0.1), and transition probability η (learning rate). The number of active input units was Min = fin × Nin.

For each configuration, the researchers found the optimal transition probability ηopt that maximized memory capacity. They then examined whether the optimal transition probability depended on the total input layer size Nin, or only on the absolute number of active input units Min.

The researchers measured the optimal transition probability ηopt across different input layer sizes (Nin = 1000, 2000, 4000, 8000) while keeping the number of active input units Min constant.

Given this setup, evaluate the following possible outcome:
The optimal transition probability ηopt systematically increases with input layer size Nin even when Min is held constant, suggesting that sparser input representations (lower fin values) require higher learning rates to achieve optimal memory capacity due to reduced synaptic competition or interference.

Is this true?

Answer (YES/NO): NO